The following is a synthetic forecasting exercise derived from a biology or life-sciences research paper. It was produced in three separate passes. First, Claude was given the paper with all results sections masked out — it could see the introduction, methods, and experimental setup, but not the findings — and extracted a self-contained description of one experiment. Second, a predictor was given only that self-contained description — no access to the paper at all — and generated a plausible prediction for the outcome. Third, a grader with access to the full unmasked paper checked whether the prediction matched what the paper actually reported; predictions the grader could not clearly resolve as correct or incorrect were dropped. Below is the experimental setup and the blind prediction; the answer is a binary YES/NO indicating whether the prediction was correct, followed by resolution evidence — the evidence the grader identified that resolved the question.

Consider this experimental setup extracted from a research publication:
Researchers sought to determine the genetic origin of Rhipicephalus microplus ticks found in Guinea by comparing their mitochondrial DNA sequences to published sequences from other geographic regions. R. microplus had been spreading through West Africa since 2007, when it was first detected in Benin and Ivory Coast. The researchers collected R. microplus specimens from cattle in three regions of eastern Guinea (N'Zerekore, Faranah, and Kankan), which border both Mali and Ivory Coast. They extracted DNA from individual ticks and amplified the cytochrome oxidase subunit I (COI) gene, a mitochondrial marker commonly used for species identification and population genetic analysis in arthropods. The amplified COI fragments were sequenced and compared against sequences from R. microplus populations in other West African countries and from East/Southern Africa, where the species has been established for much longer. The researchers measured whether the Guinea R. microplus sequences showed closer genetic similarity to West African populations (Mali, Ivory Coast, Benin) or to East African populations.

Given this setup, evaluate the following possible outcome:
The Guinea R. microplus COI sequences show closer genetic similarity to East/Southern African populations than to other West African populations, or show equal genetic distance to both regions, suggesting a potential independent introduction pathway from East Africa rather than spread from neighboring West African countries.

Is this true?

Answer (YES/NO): NO